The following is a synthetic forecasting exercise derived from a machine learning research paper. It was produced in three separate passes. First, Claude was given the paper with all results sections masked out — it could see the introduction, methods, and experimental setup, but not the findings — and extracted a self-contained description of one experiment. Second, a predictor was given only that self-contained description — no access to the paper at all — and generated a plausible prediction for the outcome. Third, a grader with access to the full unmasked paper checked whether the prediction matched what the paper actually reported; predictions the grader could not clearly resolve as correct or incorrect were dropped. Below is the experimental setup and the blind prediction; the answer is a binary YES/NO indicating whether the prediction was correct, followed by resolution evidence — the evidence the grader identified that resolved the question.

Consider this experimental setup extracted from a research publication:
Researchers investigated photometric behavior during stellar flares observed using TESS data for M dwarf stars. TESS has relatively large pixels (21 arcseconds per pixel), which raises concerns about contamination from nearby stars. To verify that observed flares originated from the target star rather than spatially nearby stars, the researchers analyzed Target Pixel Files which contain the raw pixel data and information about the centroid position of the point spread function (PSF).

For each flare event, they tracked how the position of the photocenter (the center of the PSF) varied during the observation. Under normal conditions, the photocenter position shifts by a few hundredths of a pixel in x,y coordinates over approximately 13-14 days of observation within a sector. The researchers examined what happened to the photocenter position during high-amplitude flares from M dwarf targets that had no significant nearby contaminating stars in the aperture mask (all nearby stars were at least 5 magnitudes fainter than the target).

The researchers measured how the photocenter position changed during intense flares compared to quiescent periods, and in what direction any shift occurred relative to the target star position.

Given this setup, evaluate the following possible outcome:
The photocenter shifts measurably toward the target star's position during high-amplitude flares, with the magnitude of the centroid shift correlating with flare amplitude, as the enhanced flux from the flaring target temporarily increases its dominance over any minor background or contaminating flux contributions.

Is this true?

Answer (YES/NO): NO